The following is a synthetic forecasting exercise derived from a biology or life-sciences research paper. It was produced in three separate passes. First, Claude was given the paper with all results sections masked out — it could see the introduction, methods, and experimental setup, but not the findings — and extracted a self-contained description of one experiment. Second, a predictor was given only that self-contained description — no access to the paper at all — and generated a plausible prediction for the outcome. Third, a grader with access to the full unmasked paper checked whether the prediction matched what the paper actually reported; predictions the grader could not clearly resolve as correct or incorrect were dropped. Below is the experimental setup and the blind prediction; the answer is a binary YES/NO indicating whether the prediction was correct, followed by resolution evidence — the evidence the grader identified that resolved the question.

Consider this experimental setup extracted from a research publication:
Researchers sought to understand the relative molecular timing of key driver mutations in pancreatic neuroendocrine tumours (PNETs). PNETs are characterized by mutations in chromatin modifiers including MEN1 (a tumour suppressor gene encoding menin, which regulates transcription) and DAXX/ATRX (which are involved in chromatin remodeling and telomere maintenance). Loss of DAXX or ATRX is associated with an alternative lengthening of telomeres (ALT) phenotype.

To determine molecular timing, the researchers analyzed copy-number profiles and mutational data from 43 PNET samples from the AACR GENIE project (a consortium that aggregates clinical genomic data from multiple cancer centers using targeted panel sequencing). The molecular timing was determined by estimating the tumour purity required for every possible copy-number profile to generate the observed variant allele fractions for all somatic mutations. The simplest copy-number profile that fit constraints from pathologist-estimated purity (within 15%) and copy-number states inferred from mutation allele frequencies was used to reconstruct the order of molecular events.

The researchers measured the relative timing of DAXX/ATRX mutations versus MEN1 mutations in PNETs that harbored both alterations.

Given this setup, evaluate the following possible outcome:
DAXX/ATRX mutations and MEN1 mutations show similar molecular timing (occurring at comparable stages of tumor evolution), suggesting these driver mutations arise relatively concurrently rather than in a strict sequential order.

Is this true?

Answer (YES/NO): NO